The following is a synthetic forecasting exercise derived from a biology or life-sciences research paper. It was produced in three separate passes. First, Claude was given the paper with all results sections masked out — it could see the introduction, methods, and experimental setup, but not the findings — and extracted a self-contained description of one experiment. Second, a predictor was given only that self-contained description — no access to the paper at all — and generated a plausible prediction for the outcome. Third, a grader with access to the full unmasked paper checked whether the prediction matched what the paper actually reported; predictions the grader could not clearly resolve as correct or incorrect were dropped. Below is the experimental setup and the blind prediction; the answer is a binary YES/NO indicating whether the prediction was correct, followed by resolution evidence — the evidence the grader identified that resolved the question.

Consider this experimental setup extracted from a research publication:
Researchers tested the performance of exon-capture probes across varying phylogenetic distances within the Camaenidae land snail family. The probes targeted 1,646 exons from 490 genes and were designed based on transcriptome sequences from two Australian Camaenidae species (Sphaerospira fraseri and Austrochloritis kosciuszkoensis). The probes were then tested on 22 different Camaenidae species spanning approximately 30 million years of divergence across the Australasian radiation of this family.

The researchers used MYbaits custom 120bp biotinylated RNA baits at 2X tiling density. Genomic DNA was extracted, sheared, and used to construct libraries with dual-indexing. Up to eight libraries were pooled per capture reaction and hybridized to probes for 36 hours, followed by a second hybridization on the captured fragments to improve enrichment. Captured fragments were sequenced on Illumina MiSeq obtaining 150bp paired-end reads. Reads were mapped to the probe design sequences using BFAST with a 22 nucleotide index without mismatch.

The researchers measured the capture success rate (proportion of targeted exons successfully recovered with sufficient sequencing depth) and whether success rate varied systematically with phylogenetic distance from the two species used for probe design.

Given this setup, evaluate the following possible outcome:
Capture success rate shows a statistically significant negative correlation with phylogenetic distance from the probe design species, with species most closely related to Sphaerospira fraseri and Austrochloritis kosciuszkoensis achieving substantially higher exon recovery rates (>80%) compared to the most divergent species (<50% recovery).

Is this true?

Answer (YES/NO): NO